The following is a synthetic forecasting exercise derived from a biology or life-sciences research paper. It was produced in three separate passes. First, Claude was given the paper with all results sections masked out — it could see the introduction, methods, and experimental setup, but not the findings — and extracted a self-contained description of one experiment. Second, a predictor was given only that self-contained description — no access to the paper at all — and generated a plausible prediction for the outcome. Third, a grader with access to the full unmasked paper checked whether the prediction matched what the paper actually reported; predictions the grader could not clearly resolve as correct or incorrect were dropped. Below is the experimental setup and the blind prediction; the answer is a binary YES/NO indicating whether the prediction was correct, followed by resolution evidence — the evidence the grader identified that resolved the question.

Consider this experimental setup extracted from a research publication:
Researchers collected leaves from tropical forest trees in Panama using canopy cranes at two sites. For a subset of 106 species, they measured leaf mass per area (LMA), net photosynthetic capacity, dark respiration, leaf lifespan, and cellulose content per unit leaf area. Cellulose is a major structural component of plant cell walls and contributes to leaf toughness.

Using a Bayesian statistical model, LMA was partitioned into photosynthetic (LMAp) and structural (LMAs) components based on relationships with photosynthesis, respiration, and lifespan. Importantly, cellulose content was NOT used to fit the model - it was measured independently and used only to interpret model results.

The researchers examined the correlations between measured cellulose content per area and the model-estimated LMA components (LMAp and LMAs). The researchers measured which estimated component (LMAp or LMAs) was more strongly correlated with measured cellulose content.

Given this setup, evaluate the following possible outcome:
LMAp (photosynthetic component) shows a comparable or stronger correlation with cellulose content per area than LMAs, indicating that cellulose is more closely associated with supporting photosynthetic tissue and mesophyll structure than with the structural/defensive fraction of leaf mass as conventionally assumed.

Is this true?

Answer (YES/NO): NO